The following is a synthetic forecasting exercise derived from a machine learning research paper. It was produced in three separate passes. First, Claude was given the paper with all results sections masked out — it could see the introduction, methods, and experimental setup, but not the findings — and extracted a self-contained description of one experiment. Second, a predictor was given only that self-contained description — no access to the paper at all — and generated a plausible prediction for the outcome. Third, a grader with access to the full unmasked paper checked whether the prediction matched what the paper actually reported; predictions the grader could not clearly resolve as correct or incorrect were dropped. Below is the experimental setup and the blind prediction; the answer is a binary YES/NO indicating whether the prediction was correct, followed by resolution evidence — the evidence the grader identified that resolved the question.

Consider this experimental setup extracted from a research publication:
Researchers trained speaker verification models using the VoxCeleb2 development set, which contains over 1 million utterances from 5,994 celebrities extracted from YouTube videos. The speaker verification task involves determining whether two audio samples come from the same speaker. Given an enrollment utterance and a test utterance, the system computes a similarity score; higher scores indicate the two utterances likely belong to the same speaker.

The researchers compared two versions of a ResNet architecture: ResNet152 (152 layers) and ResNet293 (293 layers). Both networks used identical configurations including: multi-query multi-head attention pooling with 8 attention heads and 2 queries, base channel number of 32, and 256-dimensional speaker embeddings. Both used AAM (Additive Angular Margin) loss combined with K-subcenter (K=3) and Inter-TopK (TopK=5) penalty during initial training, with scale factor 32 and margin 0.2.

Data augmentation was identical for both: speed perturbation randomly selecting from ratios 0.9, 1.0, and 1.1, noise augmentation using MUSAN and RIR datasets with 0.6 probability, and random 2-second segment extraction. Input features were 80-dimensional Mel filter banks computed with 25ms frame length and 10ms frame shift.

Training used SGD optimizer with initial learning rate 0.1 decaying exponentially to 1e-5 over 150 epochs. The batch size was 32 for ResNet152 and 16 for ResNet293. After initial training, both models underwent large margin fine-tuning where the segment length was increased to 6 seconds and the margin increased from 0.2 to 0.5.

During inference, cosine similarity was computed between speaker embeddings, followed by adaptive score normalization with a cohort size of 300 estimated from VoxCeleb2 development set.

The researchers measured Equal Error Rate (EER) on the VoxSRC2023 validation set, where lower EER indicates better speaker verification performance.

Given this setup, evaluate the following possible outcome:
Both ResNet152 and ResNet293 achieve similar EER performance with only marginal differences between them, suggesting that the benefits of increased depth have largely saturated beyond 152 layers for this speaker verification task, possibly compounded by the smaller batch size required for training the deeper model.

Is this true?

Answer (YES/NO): NO